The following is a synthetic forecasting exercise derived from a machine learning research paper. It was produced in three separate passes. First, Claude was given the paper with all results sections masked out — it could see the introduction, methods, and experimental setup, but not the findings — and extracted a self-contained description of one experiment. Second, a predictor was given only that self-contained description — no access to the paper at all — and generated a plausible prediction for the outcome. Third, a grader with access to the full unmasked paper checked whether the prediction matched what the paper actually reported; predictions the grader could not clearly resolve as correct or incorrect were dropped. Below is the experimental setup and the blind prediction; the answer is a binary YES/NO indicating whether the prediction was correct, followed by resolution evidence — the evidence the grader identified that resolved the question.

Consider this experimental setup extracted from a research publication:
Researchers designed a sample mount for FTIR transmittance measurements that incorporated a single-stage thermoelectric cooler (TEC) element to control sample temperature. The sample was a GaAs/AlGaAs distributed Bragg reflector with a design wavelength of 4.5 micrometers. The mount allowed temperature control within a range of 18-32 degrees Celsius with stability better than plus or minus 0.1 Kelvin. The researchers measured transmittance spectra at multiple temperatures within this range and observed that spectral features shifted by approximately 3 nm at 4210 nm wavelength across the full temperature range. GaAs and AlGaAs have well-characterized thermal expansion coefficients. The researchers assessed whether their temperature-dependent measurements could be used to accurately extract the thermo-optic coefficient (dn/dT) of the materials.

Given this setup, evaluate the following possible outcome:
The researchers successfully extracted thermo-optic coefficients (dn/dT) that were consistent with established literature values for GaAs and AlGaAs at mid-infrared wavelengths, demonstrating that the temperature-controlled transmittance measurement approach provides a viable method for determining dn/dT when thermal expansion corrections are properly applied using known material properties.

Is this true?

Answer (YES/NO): NO